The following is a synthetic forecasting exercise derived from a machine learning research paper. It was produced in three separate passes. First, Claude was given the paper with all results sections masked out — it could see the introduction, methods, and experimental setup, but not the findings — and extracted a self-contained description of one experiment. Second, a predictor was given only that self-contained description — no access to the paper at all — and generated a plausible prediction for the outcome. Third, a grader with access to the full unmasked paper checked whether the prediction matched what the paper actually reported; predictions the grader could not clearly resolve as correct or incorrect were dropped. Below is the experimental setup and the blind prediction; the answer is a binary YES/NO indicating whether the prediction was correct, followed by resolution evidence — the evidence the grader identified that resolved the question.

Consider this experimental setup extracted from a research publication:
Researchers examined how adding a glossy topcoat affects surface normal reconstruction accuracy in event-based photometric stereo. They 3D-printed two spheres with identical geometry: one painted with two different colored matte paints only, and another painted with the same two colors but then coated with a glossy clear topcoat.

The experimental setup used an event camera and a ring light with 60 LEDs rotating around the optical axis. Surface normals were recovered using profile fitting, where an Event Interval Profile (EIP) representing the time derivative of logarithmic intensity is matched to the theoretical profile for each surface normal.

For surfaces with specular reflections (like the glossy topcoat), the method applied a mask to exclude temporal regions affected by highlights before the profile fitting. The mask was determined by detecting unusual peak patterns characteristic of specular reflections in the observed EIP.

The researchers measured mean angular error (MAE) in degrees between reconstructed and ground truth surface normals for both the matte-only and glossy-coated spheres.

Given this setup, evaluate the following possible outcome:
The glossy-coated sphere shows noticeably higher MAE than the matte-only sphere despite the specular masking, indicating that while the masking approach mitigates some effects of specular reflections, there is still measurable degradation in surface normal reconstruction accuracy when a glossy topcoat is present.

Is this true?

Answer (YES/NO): NO